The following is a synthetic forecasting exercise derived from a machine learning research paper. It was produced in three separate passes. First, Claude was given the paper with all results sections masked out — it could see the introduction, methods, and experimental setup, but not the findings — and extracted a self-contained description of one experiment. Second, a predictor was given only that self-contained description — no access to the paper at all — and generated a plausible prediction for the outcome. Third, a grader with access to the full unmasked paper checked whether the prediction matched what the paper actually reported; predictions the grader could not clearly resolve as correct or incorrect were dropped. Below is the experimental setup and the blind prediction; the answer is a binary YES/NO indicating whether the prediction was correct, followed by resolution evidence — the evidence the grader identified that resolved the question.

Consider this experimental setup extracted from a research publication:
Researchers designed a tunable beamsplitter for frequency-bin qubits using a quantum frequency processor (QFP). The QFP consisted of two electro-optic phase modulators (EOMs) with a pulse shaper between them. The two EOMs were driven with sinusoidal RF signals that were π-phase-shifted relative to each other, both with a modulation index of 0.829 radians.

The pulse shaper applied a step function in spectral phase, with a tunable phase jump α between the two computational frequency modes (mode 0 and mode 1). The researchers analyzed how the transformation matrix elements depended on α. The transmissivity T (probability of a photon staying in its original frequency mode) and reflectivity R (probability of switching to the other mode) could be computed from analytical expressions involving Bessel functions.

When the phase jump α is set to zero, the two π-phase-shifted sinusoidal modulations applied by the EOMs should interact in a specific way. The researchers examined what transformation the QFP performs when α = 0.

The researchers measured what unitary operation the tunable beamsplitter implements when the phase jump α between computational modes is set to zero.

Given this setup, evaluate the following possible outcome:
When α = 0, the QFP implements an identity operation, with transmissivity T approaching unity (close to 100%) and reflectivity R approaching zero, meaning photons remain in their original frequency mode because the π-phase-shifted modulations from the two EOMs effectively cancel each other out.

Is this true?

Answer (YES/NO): YES